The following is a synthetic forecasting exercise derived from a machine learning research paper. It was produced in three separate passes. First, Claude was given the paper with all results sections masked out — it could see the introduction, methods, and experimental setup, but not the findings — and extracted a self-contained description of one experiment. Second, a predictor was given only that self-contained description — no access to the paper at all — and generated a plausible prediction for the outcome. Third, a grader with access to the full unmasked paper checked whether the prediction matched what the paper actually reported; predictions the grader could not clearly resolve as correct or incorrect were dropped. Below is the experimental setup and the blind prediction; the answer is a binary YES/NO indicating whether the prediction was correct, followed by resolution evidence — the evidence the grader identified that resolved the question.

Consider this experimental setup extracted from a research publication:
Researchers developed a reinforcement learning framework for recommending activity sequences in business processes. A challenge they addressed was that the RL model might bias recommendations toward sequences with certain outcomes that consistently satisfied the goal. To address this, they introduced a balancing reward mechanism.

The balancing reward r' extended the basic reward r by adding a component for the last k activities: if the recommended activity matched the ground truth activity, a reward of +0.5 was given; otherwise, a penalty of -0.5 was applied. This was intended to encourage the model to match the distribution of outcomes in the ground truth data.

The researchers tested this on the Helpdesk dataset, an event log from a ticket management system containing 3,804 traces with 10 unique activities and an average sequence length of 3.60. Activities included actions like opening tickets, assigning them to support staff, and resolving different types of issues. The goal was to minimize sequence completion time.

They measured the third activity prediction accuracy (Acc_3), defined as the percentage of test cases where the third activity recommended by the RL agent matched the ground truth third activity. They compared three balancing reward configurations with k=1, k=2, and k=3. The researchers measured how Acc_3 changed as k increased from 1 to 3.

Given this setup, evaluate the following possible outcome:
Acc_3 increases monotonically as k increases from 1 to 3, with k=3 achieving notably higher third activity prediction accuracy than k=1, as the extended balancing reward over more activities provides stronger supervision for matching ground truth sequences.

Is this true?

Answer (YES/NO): NO